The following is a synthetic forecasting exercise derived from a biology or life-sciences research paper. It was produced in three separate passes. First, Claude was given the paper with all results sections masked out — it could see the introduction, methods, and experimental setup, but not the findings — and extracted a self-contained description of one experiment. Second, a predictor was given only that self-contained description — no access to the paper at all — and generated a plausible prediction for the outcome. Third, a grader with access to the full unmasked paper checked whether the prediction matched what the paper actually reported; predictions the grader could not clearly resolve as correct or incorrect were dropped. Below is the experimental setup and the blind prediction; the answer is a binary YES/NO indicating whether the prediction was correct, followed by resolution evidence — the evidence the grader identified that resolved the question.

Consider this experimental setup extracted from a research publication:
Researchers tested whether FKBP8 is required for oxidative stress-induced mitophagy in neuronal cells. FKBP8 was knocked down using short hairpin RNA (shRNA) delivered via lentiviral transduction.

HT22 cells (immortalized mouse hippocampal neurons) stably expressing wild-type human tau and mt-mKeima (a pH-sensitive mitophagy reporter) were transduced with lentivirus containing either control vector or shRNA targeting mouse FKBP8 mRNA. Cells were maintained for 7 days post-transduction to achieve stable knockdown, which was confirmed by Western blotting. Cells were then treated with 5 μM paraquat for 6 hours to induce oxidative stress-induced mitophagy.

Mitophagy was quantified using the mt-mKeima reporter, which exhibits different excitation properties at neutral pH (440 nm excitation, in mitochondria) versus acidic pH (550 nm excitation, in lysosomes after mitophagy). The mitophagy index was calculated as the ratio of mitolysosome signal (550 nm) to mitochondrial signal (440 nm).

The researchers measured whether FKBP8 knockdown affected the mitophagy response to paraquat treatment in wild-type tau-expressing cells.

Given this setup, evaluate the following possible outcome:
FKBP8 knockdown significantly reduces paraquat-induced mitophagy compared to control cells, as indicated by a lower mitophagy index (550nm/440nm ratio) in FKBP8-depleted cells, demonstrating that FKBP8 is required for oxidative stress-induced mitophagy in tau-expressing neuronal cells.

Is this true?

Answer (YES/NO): NO